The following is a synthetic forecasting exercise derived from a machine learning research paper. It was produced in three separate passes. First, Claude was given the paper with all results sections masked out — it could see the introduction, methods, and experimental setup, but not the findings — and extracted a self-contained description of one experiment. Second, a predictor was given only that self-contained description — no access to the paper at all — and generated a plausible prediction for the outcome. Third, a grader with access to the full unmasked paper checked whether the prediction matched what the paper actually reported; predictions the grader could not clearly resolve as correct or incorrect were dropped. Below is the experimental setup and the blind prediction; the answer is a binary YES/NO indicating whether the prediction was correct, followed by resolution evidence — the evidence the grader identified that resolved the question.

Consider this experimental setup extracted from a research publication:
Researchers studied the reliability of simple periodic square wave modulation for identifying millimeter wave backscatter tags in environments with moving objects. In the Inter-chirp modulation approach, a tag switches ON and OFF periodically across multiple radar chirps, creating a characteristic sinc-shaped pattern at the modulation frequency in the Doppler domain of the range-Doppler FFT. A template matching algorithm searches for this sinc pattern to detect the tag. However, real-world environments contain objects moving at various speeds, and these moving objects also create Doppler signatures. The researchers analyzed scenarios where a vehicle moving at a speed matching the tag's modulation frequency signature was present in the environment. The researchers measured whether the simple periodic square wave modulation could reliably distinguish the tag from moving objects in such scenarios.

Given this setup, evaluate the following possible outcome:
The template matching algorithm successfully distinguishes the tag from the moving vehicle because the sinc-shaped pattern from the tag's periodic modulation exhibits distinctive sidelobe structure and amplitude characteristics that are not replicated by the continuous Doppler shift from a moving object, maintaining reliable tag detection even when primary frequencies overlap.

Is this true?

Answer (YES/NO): NO